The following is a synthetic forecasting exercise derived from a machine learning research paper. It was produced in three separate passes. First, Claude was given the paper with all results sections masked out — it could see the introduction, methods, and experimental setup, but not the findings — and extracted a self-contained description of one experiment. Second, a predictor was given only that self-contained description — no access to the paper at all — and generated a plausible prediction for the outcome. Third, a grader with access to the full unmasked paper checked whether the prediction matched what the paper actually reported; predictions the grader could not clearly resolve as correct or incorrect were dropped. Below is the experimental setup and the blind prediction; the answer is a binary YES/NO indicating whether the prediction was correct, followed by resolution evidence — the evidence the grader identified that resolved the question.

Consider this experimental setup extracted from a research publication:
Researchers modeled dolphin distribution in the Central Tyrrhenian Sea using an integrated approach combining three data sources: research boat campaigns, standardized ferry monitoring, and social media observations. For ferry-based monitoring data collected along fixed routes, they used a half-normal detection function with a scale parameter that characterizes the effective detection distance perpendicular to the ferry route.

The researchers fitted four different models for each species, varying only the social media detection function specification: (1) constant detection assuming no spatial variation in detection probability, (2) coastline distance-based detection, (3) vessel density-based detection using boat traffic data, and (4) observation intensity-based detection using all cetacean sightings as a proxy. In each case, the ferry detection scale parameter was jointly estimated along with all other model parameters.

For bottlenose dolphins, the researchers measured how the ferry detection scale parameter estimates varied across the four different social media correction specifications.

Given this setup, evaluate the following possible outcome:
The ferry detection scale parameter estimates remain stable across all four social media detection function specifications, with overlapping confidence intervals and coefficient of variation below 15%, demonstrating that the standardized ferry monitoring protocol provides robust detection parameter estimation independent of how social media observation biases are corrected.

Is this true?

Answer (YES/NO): NO